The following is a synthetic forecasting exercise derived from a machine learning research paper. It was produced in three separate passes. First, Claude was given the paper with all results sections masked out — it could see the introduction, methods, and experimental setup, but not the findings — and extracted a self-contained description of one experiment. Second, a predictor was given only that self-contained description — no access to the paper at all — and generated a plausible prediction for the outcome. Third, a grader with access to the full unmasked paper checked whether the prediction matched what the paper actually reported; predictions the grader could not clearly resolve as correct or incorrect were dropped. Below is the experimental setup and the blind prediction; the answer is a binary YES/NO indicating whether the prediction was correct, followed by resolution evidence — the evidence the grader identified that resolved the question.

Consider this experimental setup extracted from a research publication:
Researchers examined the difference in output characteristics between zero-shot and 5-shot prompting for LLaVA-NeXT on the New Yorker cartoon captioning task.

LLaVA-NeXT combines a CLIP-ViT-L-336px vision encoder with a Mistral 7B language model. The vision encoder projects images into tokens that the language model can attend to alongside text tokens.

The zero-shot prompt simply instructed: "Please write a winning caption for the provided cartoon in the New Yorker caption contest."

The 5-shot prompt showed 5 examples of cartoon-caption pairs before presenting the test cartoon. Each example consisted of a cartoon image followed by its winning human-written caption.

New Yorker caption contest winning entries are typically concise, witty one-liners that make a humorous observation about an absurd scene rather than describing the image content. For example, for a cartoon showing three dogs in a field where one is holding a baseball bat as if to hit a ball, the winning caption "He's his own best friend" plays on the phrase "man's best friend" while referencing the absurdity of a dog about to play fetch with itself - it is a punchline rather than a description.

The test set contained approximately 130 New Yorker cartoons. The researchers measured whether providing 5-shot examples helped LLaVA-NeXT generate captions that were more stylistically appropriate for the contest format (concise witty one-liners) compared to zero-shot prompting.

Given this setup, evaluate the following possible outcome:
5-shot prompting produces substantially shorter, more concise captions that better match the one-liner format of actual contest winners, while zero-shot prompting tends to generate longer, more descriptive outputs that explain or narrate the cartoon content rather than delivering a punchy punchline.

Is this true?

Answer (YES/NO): NO